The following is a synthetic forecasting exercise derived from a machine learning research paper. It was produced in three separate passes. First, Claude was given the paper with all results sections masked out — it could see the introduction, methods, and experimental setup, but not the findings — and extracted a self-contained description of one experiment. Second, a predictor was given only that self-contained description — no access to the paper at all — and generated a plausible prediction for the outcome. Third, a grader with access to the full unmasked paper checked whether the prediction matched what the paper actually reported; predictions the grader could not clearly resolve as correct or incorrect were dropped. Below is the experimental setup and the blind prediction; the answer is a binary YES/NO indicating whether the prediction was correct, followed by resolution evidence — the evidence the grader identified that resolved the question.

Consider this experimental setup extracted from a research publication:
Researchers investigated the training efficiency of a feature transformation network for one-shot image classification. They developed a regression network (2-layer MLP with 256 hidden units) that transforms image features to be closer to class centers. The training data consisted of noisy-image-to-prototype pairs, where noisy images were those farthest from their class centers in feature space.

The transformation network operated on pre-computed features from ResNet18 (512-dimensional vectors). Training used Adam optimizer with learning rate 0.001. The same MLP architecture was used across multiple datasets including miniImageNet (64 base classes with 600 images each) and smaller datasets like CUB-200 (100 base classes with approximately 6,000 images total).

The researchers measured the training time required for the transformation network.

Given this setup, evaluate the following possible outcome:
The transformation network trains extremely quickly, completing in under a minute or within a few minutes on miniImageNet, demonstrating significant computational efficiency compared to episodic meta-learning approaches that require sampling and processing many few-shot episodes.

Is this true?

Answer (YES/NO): YES